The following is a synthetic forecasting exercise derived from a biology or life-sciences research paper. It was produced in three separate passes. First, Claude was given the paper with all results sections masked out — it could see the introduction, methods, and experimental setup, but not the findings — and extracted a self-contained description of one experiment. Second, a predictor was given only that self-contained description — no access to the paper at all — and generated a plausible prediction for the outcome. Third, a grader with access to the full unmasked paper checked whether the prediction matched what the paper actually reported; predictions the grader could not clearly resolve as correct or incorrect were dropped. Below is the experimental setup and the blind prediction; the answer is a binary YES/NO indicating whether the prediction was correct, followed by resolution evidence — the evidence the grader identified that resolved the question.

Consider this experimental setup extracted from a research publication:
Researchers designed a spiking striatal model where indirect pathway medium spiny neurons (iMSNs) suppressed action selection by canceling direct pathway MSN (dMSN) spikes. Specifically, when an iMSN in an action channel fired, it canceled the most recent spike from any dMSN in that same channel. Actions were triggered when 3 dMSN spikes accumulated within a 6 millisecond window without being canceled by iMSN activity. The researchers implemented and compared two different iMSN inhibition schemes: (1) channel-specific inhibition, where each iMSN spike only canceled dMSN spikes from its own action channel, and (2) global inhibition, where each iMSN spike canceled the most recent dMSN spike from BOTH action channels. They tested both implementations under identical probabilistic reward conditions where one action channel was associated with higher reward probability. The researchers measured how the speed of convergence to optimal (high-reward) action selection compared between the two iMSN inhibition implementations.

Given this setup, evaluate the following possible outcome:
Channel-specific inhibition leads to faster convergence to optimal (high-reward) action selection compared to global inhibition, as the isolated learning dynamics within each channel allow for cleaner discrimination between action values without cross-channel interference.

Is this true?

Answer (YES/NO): YES